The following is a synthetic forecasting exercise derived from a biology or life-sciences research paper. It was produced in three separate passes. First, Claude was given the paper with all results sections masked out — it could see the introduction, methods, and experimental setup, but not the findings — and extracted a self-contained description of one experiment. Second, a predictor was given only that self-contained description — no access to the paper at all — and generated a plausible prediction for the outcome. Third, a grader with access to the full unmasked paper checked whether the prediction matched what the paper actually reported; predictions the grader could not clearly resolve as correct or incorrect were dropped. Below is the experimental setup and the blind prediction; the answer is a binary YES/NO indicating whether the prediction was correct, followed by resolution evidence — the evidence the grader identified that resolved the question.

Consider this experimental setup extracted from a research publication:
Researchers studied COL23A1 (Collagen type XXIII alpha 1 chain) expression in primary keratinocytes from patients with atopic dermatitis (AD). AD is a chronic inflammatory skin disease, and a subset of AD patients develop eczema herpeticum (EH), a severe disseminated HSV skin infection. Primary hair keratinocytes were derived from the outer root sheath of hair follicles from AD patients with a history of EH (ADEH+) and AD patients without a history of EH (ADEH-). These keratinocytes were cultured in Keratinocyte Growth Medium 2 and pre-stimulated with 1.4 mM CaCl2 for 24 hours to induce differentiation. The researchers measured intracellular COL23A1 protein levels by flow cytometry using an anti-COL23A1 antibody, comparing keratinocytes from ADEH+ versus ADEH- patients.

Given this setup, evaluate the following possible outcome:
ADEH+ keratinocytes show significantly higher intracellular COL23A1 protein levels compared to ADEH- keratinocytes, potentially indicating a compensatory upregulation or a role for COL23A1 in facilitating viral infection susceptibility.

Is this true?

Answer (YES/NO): YES